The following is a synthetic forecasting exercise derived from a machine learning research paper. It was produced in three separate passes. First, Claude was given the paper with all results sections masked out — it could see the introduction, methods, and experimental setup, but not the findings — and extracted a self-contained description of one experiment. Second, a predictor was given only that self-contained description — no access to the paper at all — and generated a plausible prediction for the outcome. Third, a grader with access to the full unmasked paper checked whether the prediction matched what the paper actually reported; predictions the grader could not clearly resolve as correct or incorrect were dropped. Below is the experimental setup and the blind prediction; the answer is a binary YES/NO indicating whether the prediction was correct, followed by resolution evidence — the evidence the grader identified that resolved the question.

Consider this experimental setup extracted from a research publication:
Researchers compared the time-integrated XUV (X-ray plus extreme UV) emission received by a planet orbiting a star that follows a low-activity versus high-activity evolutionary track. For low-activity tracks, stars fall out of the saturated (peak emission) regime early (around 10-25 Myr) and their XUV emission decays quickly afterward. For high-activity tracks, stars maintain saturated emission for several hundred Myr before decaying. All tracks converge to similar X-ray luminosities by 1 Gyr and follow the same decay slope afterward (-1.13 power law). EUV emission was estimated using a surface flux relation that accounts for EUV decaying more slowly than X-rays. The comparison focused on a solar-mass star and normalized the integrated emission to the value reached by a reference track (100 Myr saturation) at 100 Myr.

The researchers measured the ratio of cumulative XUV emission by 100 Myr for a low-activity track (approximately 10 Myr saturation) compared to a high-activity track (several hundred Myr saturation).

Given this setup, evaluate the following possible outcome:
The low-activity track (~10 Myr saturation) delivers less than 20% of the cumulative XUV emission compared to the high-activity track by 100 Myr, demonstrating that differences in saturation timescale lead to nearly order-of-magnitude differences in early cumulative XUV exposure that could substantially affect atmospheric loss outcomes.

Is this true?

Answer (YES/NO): YES